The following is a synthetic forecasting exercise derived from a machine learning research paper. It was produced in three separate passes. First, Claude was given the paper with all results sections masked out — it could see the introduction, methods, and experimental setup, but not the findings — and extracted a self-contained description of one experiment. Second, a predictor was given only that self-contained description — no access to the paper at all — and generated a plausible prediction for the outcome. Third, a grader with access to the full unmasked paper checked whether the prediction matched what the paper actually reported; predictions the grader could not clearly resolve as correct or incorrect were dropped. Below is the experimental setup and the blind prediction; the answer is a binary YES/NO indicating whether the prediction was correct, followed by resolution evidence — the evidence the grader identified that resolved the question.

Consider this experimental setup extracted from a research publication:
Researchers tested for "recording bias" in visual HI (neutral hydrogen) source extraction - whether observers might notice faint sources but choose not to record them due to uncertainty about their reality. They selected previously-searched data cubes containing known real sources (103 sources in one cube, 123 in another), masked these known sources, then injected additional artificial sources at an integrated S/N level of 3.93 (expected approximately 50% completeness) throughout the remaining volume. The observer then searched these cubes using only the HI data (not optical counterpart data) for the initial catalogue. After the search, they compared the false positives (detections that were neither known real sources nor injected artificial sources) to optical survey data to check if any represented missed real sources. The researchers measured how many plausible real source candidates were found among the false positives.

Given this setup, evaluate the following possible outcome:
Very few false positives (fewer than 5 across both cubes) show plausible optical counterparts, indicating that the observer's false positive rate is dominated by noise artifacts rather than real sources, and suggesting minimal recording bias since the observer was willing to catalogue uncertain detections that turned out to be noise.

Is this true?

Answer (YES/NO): NO